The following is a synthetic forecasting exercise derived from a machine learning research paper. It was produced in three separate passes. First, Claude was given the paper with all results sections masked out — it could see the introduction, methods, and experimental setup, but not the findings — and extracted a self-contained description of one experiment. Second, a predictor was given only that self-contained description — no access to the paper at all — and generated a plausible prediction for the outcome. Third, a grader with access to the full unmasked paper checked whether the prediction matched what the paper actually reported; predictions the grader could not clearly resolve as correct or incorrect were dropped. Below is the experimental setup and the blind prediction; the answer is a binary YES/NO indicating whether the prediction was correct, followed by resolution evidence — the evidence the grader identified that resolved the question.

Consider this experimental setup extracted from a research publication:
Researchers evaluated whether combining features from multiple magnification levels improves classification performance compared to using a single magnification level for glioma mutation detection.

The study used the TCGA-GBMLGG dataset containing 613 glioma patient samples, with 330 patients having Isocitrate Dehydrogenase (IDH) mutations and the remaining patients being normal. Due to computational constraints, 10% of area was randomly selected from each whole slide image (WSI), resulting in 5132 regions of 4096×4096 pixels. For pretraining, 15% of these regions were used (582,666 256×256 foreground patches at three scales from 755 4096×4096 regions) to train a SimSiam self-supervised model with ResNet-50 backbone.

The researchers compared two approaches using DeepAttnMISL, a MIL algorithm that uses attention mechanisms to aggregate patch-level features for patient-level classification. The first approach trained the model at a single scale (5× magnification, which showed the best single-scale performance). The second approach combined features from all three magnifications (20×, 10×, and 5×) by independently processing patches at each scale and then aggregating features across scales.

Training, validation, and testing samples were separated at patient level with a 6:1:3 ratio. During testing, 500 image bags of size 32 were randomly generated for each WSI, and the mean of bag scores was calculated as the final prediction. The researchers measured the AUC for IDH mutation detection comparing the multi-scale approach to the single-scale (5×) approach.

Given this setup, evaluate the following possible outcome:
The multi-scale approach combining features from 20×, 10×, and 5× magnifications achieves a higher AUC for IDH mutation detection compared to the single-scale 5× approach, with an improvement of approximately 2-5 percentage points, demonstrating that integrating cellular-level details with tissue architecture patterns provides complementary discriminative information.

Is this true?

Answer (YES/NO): NO